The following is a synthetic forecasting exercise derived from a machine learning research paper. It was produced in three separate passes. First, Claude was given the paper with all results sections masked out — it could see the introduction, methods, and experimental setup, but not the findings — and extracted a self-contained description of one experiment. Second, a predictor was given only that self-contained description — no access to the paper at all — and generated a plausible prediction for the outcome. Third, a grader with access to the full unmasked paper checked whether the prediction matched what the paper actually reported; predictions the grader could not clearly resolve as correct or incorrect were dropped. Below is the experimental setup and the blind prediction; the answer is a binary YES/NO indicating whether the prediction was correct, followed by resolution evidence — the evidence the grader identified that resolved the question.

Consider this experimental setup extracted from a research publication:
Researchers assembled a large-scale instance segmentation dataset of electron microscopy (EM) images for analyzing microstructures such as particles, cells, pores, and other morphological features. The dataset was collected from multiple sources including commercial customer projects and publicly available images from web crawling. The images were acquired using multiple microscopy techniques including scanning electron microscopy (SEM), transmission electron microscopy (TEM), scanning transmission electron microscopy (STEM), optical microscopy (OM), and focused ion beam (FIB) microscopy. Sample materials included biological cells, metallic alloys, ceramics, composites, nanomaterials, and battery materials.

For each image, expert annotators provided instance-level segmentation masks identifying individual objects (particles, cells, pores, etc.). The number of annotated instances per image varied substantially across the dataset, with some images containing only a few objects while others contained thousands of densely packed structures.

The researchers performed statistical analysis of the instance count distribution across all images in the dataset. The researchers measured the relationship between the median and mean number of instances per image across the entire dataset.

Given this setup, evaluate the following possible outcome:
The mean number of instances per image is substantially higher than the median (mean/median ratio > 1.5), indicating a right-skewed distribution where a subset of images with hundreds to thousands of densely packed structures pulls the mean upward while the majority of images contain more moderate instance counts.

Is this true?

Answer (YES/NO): YES